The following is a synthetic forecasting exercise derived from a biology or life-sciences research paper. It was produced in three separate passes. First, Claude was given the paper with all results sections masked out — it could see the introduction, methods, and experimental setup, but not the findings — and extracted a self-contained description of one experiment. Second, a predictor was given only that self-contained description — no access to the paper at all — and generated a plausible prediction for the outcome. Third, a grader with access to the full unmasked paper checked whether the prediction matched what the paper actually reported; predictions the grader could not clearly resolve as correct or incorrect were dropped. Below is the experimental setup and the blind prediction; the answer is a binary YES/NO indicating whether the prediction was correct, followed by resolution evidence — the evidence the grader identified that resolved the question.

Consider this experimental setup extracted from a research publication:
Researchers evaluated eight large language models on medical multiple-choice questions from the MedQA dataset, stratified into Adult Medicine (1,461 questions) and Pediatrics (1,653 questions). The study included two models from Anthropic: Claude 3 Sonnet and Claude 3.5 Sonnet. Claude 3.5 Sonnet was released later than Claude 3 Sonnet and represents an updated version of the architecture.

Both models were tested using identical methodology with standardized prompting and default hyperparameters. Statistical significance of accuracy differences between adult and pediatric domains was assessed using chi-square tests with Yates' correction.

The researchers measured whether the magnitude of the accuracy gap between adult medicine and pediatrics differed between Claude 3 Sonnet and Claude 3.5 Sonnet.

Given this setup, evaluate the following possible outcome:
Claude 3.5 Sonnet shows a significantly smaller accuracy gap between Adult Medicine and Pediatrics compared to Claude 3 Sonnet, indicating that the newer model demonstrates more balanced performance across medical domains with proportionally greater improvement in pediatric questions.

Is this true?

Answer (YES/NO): YES